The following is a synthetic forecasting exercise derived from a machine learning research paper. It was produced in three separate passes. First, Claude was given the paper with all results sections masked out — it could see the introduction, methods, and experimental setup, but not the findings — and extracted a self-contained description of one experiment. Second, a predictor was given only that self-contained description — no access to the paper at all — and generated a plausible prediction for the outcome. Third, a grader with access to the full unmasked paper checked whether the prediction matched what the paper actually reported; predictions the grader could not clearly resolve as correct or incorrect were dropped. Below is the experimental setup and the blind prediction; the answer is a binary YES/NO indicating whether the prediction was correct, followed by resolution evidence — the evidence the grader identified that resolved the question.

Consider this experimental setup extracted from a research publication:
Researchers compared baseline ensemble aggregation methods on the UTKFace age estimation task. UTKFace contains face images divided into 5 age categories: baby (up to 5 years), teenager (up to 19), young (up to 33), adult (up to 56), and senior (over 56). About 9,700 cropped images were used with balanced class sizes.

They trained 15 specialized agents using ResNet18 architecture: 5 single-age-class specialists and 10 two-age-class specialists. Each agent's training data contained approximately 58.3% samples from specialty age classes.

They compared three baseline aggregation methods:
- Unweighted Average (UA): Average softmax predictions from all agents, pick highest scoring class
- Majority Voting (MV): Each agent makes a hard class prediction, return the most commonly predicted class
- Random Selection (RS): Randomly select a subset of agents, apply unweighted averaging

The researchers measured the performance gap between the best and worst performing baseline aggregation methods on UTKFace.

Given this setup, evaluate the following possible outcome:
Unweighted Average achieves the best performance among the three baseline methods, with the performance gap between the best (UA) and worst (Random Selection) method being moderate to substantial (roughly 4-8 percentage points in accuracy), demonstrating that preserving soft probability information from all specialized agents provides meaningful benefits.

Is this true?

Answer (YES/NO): NO